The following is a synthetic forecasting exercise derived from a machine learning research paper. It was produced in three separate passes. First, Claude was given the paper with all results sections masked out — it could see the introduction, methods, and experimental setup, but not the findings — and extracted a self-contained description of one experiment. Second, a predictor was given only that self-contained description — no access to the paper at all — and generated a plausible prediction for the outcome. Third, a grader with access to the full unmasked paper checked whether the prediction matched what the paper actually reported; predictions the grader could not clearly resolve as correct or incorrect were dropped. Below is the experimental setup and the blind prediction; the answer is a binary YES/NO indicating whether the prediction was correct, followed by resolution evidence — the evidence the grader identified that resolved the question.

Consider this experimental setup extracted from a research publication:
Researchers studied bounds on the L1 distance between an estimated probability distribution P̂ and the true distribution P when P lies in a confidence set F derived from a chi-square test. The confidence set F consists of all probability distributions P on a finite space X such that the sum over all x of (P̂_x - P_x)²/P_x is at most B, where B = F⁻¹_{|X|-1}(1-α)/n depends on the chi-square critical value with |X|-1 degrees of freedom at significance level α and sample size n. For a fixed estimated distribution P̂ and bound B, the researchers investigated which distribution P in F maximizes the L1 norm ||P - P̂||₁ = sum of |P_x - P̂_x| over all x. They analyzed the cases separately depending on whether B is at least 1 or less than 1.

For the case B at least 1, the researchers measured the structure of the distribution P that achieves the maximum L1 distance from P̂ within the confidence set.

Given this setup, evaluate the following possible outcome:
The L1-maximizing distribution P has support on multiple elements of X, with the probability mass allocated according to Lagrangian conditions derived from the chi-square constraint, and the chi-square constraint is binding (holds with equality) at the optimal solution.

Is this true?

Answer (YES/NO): YES